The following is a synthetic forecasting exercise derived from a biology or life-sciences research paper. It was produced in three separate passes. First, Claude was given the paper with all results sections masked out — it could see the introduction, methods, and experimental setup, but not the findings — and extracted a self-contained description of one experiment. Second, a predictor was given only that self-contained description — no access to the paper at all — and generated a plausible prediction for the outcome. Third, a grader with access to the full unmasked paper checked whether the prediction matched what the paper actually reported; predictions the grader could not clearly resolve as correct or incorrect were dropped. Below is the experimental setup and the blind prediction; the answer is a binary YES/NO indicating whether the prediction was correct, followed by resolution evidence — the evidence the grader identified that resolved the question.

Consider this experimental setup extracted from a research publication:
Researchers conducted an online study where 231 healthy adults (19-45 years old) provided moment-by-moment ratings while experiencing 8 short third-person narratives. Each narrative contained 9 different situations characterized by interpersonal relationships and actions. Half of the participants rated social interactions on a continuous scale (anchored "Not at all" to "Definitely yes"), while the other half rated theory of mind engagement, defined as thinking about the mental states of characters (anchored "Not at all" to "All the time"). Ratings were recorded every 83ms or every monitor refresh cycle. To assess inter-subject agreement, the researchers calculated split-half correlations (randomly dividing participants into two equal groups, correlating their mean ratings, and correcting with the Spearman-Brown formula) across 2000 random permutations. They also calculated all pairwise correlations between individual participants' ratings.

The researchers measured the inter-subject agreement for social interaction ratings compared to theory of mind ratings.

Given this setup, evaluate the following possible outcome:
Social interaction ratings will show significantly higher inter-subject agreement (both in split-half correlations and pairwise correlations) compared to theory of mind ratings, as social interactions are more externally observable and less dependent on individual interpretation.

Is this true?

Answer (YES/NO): YES